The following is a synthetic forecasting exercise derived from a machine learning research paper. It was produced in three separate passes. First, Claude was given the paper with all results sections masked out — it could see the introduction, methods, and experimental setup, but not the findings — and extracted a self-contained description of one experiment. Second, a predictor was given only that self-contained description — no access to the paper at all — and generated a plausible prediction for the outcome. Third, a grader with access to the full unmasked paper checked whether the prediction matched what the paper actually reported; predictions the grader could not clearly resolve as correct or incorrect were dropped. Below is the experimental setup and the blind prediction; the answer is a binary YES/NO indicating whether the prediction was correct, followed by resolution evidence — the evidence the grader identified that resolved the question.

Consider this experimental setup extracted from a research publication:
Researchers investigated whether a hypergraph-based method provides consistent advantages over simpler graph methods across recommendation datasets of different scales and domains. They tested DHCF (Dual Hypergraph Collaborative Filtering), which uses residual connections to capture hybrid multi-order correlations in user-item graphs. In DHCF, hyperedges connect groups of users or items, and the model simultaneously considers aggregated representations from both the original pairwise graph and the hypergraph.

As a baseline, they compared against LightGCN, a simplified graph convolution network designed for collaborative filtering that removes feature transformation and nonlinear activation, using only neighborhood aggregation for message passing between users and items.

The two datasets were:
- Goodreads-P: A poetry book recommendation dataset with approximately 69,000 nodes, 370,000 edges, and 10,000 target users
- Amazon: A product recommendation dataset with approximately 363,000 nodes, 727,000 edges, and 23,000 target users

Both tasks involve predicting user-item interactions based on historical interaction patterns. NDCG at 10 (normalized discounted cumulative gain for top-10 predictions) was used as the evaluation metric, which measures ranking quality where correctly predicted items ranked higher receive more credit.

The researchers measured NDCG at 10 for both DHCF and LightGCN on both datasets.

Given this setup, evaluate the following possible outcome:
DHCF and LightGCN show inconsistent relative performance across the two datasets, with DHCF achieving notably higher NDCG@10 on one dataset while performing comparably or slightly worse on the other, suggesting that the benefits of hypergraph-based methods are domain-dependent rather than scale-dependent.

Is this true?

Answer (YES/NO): NO